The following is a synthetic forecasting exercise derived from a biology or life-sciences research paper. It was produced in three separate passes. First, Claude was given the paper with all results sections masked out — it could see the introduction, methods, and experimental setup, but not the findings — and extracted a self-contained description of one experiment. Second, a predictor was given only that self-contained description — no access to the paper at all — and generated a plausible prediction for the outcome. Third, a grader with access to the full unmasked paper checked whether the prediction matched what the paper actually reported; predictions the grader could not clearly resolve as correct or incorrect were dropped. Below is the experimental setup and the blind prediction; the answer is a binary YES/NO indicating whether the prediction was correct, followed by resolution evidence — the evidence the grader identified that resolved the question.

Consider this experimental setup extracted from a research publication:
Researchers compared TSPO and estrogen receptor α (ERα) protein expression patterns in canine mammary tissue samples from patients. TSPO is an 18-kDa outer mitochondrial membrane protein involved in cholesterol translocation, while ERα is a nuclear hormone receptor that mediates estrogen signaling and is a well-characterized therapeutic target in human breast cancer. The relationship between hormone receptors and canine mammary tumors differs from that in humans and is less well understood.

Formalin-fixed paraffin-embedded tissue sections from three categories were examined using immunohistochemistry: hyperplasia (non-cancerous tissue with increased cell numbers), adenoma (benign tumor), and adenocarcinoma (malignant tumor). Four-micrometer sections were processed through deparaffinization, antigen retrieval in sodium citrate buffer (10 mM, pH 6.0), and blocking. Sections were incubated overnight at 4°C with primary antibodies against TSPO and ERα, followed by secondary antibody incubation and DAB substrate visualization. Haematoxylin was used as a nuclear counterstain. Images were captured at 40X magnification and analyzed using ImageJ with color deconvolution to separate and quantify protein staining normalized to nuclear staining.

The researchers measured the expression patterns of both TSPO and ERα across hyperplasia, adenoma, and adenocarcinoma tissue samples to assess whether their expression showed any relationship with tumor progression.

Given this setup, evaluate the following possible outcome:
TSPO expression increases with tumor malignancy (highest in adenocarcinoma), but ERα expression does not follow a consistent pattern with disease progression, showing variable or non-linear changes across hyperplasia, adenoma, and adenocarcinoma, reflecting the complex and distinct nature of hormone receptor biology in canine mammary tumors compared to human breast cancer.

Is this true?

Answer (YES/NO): YES